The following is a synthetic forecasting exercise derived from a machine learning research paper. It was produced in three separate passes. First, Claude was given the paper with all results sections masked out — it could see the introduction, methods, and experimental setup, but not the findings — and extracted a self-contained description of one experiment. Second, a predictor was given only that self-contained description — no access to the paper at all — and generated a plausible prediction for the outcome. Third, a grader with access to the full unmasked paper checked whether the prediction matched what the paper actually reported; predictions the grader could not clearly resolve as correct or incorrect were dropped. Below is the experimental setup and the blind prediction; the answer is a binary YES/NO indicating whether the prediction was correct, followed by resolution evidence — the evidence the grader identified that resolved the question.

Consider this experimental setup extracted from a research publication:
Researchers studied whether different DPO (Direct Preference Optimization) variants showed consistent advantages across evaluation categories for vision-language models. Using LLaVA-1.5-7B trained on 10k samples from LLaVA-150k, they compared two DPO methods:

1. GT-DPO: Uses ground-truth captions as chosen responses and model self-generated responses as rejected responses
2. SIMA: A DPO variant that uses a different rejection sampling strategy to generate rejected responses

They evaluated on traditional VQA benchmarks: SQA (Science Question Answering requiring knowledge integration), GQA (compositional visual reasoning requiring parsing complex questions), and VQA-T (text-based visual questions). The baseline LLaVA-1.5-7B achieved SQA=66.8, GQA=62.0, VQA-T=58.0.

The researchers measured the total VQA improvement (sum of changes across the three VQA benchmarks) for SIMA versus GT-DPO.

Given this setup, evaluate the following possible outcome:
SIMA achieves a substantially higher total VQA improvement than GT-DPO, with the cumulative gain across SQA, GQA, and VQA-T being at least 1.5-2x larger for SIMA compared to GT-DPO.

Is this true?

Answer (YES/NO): YES